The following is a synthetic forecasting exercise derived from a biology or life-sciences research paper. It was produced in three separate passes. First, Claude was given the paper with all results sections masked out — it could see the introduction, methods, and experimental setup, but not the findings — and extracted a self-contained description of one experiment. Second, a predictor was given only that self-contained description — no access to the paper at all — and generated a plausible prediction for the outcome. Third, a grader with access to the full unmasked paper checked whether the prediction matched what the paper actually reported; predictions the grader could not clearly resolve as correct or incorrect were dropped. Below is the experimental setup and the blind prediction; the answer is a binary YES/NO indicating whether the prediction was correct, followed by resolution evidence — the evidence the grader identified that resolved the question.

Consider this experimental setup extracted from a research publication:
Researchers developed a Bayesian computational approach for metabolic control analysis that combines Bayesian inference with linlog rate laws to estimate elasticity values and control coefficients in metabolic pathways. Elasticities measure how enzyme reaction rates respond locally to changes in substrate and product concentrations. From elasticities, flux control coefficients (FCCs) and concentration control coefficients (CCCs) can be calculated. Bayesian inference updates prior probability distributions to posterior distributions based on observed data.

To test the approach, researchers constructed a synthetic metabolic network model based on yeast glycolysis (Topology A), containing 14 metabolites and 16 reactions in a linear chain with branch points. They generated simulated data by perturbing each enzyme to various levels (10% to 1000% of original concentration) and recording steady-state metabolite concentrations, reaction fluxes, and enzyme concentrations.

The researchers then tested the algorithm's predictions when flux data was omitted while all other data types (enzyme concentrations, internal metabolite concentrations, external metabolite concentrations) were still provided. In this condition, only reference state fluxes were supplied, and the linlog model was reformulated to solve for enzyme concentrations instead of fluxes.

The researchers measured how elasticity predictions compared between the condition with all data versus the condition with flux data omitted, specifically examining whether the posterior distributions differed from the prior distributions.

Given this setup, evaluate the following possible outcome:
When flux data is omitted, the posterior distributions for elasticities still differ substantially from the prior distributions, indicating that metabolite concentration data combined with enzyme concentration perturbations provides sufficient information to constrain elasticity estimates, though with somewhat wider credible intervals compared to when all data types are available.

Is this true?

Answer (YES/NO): NO